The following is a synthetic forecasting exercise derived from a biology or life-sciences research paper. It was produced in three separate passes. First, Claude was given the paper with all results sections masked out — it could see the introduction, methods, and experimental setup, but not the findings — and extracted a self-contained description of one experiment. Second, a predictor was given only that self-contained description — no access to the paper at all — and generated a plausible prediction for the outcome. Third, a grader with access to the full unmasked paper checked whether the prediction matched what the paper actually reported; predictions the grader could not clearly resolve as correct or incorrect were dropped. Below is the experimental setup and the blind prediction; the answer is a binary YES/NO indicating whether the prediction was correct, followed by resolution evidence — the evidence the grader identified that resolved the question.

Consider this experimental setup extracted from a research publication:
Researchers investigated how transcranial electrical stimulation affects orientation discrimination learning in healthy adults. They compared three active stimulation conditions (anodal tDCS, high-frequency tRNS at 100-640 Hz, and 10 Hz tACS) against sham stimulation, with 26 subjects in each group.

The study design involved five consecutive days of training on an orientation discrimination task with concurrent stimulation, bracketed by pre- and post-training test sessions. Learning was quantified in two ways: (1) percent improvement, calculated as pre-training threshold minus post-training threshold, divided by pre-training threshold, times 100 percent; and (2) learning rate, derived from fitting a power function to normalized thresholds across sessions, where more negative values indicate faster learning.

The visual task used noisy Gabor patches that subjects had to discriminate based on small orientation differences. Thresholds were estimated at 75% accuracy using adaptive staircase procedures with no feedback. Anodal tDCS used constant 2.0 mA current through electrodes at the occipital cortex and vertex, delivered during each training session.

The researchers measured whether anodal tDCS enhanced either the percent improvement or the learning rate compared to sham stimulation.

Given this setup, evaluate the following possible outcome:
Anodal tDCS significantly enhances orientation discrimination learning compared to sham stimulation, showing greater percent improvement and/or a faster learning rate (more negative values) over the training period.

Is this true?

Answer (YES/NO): NO